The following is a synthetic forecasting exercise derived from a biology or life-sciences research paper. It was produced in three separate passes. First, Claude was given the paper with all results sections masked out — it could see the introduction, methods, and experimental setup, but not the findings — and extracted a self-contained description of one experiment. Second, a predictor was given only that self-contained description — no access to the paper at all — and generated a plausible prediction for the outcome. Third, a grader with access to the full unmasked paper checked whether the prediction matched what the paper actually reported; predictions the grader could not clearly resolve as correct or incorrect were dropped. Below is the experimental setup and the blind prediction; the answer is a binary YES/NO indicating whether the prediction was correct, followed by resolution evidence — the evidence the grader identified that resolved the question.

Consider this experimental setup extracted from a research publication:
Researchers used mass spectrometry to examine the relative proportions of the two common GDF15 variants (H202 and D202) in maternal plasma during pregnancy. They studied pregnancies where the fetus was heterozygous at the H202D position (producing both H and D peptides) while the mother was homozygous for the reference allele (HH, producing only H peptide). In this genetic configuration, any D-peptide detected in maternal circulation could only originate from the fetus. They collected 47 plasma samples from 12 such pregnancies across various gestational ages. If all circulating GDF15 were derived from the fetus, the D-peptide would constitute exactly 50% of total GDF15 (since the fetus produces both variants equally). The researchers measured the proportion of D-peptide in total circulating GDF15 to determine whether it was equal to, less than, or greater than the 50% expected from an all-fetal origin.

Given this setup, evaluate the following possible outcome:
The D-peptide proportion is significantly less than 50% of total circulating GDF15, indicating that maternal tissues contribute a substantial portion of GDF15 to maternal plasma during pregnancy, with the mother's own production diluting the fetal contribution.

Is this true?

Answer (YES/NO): NO